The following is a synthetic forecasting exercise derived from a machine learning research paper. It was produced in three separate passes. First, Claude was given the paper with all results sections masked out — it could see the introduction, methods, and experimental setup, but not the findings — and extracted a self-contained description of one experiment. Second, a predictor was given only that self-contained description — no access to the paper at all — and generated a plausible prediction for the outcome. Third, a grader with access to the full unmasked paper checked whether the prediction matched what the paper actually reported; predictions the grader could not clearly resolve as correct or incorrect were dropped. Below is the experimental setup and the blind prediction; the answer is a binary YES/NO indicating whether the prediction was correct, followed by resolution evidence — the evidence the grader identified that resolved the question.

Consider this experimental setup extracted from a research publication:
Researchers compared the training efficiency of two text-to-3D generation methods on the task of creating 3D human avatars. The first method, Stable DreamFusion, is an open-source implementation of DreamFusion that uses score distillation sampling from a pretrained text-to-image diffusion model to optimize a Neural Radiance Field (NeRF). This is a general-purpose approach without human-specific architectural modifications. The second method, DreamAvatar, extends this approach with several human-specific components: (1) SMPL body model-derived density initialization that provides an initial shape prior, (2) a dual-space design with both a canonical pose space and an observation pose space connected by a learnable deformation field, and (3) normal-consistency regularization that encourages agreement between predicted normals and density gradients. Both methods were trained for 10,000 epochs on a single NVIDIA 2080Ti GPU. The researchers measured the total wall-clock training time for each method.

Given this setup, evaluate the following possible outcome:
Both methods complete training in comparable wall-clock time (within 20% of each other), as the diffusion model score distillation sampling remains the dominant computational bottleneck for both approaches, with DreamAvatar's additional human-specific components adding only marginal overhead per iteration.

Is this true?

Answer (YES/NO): NO